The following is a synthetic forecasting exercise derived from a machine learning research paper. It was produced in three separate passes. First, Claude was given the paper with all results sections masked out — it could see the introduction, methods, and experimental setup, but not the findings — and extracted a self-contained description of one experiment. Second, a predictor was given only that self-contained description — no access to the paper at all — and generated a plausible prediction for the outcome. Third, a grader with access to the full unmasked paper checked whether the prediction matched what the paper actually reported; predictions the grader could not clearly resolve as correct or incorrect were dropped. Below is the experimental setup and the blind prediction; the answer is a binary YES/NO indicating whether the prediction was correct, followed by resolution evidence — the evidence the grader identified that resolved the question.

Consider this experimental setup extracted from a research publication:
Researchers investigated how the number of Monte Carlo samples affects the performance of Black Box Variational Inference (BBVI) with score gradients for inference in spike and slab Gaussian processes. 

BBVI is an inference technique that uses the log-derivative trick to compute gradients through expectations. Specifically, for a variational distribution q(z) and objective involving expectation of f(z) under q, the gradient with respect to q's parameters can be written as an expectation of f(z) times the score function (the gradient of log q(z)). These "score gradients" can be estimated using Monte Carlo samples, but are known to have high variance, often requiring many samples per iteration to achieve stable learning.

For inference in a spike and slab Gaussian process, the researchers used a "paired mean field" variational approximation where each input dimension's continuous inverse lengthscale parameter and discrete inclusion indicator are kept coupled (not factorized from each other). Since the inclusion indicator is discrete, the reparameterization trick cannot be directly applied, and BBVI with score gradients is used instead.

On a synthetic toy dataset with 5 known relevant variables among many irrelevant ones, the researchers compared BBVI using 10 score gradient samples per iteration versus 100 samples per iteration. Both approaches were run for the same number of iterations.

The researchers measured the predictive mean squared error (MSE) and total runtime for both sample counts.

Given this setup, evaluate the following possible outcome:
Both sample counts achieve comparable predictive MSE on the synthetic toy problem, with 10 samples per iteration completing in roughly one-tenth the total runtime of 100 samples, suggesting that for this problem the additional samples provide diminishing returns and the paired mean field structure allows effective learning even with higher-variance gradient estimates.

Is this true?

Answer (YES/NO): NO